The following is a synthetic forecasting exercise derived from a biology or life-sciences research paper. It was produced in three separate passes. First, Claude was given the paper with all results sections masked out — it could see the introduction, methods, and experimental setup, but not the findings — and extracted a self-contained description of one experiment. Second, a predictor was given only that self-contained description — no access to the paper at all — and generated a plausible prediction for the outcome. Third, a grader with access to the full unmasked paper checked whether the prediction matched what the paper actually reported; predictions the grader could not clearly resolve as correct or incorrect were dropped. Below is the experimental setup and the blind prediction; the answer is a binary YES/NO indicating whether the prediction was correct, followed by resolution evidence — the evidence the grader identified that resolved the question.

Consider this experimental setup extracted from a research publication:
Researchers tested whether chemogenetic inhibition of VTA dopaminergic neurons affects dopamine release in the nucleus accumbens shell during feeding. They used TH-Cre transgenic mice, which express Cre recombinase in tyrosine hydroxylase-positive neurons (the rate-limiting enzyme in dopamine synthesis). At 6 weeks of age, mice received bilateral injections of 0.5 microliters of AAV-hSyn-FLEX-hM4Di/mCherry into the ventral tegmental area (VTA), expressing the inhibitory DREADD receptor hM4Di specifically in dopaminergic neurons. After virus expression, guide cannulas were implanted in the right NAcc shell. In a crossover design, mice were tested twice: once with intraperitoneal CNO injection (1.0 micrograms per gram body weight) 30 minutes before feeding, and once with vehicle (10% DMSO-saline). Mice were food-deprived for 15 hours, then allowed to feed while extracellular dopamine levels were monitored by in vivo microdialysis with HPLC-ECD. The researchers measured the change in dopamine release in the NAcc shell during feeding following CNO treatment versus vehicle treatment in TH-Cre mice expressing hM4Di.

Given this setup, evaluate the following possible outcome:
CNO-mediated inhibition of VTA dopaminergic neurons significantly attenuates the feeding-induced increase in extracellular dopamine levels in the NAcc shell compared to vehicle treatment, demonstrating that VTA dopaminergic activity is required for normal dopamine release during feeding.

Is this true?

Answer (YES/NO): YES